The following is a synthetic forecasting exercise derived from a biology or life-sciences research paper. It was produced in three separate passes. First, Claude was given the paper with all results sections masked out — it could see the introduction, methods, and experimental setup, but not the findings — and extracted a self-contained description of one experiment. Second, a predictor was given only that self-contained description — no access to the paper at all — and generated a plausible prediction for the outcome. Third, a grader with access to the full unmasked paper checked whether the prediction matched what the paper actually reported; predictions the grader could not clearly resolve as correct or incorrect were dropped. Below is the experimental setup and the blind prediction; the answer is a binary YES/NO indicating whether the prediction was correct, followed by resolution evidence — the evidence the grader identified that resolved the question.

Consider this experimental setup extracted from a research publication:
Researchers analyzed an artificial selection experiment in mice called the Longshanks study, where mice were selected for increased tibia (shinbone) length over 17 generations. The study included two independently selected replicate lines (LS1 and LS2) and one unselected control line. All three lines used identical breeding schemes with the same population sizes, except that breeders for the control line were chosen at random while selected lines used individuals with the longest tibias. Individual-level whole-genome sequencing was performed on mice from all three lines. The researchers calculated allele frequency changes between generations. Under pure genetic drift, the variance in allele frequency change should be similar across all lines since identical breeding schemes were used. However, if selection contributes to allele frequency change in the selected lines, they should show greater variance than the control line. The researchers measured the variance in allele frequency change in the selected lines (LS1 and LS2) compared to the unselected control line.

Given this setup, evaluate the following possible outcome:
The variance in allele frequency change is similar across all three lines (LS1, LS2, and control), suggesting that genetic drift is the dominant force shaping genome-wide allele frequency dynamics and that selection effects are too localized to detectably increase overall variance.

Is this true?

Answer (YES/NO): NO